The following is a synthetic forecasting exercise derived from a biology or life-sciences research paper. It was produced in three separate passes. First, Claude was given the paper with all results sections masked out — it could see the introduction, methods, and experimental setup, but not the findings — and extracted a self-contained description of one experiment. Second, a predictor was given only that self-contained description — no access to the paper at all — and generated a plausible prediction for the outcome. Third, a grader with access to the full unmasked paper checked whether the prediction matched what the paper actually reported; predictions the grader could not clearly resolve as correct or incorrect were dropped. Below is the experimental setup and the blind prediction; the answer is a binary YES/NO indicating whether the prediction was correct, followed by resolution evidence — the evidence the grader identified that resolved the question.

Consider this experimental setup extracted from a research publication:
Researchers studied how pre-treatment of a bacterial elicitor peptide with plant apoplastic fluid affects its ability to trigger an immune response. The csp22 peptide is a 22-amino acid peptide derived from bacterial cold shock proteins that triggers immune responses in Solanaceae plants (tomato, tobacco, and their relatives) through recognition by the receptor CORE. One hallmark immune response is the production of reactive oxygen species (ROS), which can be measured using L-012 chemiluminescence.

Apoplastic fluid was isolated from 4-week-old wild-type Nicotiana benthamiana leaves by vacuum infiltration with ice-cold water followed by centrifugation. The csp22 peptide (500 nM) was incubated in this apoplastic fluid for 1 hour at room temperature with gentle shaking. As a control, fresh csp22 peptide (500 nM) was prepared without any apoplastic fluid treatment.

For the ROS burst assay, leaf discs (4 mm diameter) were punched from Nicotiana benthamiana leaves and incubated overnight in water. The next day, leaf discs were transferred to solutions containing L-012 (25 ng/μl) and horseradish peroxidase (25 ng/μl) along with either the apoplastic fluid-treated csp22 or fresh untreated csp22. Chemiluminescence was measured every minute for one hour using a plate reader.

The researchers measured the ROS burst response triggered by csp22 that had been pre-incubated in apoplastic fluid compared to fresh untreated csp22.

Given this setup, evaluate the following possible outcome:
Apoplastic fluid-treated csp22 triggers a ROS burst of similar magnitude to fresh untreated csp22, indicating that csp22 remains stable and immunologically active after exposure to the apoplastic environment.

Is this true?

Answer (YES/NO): NO